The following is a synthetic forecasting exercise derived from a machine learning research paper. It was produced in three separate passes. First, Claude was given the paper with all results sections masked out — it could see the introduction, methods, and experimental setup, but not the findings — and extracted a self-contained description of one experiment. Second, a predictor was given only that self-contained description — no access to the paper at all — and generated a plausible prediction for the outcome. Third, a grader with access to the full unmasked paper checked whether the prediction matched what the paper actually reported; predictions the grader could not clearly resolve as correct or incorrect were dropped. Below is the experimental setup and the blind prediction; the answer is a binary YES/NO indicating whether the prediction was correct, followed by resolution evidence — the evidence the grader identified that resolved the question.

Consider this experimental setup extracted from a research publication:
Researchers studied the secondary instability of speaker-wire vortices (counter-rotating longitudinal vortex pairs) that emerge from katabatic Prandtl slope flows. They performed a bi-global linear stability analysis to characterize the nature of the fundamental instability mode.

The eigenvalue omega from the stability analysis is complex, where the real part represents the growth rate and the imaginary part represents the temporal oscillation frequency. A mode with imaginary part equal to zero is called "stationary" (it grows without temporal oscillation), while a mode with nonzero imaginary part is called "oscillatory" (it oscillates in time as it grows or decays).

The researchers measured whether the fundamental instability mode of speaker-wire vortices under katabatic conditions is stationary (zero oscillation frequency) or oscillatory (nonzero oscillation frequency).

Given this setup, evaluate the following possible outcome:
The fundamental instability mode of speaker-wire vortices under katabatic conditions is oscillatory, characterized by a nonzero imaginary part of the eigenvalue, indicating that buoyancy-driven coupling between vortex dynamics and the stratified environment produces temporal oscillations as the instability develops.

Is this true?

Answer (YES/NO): YES